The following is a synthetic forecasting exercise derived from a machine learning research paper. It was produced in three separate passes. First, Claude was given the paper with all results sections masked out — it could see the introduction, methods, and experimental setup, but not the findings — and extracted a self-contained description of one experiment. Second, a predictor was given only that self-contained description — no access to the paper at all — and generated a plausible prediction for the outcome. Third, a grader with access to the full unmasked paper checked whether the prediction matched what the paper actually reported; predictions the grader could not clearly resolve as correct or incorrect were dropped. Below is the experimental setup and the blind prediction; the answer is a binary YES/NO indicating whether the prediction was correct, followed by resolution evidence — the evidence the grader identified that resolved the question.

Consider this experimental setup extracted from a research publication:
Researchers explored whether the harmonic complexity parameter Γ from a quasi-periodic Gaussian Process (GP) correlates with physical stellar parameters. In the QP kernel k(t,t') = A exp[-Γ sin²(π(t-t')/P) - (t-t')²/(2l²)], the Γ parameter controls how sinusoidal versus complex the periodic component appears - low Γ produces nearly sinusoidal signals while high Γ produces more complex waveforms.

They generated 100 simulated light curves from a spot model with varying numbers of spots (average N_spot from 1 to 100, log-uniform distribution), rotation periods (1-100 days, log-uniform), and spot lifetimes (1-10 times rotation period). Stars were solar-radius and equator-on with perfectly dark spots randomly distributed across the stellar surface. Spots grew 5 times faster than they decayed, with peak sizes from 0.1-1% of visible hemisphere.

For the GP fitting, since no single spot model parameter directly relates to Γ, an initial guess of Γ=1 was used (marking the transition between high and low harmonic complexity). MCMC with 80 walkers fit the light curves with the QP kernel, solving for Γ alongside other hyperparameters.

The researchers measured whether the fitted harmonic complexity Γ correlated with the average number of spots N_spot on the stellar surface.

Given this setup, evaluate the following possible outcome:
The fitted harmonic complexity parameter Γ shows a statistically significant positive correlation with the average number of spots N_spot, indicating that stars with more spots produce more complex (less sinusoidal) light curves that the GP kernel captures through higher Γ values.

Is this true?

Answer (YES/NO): NO